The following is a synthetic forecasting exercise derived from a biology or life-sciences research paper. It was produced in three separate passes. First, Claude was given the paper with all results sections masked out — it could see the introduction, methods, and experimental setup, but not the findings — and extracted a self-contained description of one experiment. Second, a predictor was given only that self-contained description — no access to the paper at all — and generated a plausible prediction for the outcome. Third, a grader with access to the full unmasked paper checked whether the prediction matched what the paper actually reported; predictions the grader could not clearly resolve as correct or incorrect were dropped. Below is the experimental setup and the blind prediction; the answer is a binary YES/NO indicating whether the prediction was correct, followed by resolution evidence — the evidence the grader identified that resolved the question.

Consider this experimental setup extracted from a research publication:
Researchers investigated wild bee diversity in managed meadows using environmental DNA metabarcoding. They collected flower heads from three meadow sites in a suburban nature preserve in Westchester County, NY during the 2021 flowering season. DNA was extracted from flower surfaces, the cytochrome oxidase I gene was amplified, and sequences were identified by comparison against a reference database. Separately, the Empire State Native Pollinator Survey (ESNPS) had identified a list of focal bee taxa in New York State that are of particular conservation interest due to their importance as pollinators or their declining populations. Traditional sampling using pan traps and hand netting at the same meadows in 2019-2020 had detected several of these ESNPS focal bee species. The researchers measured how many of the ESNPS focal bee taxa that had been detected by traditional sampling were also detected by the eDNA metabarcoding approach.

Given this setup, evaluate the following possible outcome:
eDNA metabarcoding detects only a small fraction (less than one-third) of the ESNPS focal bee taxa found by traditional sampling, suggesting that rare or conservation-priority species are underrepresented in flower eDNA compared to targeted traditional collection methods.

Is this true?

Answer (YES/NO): NO